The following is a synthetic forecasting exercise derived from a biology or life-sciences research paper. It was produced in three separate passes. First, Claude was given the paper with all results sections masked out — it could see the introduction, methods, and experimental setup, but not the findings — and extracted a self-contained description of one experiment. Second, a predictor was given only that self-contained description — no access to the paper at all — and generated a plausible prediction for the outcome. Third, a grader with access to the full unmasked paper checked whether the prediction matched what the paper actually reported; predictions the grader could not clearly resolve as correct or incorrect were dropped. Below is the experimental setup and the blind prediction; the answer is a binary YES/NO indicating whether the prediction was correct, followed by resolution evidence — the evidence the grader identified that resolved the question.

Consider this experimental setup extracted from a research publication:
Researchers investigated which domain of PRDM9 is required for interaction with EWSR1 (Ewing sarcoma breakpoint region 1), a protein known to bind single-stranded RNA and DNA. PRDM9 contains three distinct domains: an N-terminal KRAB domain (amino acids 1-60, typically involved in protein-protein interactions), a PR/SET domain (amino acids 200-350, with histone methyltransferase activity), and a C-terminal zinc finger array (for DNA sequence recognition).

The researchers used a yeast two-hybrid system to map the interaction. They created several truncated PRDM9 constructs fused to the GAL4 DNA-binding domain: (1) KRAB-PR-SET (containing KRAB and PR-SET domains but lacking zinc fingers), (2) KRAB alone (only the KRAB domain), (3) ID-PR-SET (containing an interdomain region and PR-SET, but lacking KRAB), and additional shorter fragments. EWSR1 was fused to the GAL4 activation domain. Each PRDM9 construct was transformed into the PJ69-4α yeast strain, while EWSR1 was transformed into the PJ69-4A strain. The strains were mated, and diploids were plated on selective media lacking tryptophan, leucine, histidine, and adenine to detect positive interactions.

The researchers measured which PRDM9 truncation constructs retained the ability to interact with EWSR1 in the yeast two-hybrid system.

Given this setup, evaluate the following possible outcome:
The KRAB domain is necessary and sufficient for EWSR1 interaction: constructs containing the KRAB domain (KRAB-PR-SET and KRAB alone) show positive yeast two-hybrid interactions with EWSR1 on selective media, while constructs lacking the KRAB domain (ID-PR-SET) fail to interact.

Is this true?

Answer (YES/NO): NO